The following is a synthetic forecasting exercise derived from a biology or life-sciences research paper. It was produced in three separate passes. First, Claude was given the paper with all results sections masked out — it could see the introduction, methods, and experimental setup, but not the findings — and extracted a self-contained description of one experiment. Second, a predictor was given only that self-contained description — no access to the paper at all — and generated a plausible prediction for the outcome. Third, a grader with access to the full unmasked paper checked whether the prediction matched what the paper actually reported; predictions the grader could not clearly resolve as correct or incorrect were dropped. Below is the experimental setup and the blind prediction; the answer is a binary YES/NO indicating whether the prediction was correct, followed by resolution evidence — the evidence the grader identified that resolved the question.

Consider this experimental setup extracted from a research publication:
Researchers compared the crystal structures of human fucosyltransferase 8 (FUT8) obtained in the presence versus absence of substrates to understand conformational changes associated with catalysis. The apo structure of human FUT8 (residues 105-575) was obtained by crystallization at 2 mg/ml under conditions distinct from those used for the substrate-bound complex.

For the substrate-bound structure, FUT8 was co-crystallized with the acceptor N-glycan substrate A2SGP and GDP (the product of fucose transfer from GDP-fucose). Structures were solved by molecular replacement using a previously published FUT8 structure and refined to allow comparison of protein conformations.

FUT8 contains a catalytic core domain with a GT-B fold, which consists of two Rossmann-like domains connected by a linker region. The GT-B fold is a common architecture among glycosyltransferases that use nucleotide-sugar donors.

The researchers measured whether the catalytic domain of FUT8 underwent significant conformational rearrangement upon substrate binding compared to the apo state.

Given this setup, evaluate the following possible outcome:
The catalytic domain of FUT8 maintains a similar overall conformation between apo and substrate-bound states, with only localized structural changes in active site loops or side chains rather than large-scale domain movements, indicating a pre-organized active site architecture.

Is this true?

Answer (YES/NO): YES